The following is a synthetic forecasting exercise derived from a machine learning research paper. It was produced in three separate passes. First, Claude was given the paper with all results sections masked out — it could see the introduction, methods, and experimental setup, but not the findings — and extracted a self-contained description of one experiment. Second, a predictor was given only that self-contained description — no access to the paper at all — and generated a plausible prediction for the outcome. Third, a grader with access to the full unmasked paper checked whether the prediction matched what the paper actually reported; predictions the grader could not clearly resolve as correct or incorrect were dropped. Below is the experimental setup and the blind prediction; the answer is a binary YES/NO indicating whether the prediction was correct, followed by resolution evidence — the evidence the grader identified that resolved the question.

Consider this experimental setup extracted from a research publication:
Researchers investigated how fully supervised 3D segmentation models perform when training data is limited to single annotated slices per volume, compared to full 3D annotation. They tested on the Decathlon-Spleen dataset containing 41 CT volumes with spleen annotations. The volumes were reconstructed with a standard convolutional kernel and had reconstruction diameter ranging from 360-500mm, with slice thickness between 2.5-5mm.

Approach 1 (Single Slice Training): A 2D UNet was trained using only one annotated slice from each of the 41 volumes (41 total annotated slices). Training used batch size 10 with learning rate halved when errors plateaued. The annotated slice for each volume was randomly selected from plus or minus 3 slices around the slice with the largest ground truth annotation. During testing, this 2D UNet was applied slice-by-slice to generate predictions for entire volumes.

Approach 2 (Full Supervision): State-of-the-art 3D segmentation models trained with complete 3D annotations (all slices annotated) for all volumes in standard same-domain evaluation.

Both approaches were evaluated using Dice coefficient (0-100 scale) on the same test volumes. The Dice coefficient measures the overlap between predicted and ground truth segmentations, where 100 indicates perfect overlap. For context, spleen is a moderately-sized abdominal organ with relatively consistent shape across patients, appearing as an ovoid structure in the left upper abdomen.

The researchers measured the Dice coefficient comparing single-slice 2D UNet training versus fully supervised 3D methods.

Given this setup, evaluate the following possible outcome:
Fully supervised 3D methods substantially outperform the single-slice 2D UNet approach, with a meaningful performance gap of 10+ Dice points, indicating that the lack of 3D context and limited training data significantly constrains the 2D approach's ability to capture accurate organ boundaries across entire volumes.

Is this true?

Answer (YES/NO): YES